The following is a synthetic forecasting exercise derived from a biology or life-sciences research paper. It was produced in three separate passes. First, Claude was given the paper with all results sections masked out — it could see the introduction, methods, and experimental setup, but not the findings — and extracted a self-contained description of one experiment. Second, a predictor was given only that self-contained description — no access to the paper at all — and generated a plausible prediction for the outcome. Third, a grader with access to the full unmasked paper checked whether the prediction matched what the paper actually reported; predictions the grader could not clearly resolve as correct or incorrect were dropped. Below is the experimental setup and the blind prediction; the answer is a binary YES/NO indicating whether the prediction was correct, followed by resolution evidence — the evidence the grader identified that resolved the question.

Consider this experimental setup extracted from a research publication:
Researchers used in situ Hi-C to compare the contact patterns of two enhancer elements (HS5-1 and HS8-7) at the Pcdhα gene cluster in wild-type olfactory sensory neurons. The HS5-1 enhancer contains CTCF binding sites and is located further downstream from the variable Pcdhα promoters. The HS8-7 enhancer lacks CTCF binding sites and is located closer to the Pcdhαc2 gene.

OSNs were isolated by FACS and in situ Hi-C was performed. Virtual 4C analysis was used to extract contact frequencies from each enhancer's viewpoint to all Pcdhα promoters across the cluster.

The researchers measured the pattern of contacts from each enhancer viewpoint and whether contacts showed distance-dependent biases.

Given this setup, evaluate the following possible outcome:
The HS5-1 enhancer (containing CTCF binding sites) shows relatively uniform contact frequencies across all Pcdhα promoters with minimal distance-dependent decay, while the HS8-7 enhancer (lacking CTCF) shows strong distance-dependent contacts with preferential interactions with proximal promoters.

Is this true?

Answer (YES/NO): YES